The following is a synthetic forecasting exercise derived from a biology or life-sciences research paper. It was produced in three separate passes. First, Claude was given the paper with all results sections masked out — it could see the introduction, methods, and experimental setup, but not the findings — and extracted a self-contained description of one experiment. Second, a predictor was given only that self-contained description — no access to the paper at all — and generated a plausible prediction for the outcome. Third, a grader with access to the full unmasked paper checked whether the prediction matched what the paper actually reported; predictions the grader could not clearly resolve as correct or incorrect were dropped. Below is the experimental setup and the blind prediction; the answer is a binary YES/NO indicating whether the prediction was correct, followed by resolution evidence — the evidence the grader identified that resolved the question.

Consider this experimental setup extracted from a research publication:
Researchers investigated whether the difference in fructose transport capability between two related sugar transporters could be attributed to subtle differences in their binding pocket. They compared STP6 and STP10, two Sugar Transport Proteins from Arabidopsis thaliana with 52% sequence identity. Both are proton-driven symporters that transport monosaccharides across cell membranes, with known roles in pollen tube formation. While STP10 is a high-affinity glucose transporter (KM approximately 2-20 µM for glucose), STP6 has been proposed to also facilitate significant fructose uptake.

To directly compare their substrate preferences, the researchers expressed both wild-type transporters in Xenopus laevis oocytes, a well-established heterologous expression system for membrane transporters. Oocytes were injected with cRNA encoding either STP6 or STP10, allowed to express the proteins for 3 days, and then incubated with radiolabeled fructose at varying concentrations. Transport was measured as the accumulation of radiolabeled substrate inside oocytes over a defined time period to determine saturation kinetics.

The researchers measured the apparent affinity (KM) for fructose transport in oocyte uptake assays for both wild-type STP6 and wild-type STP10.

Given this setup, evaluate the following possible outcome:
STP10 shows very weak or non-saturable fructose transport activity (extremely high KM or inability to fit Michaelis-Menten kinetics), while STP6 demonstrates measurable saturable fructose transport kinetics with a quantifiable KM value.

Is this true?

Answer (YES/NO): YES